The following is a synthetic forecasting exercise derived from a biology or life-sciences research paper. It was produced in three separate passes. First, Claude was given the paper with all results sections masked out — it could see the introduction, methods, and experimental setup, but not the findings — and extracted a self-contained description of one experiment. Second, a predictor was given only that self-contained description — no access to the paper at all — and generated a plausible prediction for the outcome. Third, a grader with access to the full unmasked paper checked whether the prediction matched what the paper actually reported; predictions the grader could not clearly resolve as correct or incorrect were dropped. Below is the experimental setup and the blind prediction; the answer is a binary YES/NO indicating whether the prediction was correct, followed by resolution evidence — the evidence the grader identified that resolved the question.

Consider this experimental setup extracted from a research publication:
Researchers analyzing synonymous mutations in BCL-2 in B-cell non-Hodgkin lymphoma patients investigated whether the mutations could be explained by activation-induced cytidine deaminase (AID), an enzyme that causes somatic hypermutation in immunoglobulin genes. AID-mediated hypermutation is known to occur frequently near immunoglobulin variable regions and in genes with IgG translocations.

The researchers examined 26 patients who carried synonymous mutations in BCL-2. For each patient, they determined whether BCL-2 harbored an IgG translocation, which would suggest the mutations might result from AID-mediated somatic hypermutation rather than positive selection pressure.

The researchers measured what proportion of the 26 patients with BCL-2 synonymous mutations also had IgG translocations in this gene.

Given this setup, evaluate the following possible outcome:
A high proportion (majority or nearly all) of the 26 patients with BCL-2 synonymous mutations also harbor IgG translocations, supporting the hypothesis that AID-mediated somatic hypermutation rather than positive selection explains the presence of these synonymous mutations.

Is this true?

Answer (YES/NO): NO